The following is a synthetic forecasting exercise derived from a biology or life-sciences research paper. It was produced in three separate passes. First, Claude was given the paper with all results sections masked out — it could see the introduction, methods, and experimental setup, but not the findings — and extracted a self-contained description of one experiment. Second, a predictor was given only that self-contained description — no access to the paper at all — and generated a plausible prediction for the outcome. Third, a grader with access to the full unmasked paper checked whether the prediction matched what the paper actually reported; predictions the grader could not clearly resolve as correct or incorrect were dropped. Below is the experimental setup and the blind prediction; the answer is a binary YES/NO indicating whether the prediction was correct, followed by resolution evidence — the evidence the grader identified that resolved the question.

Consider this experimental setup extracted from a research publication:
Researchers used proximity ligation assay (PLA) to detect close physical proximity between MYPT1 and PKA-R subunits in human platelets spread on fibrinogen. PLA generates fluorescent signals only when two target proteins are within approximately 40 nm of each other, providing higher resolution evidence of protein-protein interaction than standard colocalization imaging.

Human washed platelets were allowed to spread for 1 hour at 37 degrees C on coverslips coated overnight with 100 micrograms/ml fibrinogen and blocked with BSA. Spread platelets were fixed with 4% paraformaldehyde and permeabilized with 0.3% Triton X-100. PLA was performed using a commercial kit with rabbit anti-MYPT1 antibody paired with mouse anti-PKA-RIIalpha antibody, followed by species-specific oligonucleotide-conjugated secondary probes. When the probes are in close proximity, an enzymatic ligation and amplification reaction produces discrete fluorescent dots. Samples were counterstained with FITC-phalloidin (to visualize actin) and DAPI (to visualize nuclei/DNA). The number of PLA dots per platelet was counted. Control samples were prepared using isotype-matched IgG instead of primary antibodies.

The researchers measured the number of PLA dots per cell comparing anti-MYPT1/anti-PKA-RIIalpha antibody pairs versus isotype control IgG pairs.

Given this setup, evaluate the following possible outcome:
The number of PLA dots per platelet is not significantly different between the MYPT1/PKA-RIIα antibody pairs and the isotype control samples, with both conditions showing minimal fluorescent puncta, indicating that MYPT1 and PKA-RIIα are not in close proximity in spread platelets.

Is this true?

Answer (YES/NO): NO